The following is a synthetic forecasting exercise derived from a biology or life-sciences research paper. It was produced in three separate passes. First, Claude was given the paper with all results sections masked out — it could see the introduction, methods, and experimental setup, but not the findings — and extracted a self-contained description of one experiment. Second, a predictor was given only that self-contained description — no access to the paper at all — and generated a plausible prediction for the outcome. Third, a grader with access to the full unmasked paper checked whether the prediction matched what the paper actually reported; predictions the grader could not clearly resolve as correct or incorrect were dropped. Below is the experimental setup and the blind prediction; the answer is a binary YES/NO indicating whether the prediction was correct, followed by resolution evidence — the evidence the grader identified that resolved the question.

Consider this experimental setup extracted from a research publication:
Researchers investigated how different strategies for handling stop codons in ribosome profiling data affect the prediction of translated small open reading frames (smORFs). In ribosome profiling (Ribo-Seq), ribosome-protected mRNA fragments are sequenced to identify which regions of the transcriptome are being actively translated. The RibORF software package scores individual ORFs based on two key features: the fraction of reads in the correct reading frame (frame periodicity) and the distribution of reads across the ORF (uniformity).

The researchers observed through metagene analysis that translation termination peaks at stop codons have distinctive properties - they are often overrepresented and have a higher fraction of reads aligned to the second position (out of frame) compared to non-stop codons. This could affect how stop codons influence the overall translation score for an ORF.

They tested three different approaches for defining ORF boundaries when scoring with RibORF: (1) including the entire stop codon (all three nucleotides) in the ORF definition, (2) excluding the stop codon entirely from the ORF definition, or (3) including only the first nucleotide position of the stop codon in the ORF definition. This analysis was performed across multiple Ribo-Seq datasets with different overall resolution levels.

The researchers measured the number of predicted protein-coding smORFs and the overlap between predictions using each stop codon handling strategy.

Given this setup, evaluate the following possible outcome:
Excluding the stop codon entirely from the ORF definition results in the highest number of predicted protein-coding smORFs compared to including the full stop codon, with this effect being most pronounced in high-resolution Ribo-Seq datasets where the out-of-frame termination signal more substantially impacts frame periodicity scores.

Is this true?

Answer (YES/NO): NO